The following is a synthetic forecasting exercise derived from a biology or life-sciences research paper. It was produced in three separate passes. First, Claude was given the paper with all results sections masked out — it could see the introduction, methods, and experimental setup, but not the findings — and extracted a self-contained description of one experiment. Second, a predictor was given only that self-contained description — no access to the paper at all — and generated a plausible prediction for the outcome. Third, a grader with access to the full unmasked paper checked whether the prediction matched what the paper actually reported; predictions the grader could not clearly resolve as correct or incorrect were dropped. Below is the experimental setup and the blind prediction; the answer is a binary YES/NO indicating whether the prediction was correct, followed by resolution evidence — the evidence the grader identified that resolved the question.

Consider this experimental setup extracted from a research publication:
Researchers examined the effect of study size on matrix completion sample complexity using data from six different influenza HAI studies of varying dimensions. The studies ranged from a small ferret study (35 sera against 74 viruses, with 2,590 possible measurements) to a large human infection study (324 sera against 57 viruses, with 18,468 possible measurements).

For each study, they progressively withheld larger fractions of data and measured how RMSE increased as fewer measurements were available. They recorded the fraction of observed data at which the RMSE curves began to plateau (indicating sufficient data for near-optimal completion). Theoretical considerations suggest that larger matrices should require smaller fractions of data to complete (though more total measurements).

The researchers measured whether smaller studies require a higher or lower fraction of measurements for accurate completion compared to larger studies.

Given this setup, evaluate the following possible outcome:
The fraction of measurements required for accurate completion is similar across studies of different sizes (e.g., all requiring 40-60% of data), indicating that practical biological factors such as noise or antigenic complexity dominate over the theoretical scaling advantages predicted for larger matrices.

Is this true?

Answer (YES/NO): NO